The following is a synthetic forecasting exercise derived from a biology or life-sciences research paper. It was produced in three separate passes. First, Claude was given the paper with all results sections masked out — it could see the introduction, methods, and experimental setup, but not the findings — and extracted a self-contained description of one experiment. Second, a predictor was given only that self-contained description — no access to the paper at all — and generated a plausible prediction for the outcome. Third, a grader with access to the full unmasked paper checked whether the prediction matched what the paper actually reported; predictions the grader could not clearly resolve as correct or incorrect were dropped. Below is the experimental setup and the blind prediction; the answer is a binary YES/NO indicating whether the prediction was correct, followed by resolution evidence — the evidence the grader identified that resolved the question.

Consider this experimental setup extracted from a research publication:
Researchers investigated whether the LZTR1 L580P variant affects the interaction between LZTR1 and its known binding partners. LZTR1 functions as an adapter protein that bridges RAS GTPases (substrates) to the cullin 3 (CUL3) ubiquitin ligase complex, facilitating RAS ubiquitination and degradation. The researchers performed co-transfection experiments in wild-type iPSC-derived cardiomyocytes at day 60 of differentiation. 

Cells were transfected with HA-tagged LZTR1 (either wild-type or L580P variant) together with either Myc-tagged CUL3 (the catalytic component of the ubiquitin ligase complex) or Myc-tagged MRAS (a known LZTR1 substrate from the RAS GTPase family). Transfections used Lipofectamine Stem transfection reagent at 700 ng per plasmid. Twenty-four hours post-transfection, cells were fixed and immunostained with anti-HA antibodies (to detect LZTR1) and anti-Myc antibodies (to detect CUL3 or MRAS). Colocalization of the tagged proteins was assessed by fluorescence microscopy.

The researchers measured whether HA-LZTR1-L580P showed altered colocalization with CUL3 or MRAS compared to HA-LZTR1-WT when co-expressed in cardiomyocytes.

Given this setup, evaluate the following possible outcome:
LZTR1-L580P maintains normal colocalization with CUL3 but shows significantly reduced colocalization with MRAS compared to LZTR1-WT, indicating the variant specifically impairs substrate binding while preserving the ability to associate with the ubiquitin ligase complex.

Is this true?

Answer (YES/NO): NO